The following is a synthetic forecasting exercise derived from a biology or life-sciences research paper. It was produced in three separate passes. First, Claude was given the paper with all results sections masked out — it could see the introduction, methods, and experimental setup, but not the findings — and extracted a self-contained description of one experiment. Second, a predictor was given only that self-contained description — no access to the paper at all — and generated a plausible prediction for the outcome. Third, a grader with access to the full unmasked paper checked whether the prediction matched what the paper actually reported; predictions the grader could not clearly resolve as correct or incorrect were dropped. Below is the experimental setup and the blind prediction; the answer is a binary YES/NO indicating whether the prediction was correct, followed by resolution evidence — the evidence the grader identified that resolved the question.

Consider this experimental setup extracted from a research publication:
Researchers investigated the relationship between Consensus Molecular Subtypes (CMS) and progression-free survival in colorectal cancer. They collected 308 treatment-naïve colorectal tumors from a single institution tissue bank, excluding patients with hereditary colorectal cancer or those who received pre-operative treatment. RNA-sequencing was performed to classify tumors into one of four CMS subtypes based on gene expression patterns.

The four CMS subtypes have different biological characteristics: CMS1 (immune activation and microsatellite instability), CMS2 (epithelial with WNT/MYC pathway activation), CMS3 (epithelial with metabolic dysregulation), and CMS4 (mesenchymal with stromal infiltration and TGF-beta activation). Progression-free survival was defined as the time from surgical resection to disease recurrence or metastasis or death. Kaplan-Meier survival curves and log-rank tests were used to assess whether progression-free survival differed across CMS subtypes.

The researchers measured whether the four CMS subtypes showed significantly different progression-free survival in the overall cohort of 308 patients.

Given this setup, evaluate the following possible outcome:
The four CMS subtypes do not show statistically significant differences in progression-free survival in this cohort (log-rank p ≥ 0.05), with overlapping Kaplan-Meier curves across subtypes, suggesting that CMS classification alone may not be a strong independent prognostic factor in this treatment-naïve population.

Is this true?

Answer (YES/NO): NO